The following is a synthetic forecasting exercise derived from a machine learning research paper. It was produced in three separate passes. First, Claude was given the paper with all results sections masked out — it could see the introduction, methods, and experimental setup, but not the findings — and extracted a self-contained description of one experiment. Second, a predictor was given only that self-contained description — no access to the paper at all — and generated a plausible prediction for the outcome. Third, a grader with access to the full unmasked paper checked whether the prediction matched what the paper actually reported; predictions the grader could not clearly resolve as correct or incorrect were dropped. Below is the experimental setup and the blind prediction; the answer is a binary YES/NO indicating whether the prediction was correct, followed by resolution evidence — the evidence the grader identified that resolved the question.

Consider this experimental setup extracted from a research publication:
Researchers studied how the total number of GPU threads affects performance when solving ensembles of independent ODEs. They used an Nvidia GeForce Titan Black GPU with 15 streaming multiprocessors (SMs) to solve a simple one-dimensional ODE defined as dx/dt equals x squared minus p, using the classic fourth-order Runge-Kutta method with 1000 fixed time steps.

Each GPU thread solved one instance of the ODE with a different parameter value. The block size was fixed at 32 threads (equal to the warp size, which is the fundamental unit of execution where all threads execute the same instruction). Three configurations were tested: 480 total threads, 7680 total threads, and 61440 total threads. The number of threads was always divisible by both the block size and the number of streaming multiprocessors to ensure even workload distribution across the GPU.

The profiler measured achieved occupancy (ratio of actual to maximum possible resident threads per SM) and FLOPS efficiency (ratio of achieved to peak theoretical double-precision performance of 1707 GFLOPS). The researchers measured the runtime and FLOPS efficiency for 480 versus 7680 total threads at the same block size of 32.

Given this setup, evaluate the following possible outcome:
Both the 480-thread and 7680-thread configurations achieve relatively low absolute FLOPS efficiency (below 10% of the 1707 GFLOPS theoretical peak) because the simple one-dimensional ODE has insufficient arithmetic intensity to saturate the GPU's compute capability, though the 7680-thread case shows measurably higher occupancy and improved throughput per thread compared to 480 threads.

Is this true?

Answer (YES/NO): NO